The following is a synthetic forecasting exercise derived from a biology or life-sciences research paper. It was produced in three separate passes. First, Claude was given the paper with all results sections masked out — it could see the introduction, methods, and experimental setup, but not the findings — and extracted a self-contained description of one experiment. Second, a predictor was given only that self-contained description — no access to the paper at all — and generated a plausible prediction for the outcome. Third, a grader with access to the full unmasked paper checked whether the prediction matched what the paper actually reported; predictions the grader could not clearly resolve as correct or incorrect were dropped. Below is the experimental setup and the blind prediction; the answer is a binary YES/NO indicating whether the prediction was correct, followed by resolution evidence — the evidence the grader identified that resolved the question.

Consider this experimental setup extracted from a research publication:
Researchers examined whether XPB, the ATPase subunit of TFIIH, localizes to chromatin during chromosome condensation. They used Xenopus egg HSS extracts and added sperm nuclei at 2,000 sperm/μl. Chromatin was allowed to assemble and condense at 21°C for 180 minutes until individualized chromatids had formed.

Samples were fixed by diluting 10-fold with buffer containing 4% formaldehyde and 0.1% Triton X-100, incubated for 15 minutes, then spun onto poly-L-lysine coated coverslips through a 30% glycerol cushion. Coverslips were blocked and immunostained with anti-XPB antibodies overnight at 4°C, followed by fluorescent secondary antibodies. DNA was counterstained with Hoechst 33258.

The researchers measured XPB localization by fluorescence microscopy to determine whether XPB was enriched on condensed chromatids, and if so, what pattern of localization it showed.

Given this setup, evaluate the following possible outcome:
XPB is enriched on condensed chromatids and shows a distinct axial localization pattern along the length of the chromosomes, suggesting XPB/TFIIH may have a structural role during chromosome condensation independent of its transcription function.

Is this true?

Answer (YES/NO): NO